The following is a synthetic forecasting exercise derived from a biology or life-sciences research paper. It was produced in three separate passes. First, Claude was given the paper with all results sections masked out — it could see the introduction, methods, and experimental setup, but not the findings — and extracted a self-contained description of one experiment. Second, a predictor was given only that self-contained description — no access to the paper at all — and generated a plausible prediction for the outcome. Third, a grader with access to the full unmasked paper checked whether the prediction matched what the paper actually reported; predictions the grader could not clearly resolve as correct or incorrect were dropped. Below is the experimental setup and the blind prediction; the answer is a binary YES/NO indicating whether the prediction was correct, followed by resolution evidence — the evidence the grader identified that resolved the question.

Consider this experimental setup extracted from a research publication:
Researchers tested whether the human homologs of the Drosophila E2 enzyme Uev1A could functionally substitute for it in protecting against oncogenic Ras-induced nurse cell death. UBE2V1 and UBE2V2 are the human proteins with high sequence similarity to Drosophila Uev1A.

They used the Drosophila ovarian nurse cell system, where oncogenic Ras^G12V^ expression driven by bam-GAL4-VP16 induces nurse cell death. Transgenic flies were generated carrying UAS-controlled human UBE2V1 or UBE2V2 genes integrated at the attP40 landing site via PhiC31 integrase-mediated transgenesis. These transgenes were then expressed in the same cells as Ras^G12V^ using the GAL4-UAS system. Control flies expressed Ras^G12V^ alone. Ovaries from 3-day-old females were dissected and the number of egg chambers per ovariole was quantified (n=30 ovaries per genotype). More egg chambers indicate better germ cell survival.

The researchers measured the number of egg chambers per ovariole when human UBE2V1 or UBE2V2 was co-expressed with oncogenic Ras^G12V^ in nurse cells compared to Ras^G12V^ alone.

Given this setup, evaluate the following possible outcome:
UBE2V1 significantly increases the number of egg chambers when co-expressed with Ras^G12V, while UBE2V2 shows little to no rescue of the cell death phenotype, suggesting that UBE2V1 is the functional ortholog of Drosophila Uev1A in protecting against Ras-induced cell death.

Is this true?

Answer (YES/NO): NO